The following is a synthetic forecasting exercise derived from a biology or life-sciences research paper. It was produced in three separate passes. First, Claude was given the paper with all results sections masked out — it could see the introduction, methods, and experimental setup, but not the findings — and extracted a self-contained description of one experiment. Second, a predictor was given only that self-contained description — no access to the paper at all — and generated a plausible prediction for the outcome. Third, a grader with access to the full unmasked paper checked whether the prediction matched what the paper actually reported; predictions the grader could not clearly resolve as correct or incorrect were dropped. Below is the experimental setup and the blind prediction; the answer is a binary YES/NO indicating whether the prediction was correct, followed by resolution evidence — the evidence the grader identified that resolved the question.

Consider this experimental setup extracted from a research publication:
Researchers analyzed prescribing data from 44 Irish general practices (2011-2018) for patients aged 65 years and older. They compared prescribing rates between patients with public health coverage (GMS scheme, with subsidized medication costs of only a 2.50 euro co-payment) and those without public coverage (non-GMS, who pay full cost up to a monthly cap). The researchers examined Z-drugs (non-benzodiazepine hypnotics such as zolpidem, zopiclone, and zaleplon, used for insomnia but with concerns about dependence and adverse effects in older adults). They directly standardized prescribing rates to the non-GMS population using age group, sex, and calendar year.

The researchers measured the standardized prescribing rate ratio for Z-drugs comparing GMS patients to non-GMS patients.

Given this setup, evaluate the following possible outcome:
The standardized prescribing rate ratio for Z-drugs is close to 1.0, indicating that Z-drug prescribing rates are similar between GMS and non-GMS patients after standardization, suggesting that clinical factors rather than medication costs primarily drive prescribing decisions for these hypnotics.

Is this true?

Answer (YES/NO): NO